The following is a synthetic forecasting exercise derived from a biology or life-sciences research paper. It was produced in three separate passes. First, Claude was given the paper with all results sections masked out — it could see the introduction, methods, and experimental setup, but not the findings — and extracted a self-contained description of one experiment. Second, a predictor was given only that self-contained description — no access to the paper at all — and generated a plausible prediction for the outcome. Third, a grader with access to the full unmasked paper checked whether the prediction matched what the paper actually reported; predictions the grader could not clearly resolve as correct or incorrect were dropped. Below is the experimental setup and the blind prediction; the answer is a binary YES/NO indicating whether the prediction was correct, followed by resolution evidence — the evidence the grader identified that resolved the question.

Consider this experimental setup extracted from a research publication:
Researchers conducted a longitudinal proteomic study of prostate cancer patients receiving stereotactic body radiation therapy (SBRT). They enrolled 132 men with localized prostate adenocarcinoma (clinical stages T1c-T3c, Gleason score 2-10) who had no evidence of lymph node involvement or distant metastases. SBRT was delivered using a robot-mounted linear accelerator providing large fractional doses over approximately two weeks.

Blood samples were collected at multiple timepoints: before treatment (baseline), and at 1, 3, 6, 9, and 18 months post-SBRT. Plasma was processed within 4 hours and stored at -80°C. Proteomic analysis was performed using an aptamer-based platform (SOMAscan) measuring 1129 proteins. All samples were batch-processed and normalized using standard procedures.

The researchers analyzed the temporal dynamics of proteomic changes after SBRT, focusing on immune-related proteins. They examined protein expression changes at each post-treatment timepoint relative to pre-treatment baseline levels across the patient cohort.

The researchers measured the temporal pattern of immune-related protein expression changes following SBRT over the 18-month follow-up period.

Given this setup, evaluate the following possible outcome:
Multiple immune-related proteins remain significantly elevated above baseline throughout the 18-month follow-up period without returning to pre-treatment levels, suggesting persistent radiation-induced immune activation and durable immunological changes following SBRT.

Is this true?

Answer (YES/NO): NO